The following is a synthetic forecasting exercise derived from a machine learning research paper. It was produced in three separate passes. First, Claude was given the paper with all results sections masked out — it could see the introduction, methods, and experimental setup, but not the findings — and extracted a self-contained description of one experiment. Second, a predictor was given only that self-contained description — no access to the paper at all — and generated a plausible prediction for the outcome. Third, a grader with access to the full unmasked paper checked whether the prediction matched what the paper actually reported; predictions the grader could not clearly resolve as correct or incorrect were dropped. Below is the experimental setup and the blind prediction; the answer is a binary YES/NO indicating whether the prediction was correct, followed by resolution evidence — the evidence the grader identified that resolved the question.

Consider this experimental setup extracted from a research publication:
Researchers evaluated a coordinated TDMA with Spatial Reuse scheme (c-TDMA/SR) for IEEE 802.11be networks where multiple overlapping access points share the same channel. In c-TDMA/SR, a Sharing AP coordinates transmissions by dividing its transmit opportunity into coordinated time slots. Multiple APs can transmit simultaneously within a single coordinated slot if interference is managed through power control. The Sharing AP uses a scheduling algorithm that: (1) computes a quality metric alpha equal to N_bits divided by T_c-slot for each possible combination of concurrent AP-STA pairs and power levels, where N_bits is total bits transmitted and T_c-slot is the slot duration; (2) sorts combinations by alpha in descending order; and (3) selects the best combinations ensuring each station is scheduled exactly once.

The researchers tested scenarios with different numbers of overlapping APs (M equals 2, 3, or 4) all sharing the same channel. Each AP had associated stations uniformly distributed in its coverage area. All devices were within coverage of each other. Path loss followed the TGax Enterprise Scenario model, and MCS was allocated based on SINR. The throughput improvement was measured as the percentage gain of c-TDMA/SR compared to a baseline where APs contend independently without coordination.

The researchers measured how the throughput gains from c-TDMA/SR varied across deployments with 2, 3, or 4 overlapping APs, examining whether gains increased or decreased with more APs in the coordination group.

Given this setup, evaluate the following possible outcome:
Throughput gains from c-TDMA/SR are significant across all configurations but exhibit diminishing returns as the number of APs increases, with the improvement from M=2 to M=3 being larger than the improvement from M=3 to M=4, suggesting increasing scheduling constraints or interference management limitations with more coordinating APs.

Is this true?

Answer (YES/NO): NO